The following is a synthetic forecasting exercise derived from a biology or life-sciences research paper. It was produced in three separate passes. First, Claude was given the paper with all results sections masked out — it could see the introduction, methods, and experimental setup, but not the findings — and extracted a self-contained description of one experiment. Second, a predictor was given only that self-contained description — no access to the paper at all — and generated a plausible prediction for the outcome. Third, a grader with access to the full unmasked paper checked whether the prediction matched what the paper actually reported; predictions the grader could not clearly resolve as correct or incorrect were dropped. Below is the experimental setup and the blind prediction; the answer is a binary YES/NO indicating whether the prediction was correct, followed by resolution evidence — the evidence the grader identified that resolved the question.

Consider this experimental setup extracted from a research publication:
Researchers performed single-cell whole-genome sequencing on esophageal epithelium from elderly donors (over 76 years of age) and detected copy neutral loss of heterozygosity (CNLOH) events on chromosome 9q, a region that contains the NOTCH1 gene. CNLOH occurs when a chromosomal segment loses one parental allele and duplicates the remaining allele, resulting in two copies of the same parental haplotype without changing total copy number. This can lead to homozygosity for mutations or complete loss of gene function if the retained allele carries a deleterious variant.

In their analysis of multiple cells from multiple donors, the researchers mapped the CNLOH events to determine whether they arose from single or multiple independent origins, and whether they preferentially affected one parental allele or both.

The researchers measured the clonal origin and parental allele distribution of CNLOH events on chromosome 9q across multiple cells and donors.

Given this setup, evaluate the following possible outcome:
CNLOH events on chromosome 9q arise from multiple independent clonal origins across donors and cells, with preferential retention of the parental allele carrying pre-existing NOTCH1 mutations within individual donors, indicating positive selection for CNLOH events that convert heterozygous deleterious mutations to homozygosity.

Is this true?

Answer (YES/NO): NO